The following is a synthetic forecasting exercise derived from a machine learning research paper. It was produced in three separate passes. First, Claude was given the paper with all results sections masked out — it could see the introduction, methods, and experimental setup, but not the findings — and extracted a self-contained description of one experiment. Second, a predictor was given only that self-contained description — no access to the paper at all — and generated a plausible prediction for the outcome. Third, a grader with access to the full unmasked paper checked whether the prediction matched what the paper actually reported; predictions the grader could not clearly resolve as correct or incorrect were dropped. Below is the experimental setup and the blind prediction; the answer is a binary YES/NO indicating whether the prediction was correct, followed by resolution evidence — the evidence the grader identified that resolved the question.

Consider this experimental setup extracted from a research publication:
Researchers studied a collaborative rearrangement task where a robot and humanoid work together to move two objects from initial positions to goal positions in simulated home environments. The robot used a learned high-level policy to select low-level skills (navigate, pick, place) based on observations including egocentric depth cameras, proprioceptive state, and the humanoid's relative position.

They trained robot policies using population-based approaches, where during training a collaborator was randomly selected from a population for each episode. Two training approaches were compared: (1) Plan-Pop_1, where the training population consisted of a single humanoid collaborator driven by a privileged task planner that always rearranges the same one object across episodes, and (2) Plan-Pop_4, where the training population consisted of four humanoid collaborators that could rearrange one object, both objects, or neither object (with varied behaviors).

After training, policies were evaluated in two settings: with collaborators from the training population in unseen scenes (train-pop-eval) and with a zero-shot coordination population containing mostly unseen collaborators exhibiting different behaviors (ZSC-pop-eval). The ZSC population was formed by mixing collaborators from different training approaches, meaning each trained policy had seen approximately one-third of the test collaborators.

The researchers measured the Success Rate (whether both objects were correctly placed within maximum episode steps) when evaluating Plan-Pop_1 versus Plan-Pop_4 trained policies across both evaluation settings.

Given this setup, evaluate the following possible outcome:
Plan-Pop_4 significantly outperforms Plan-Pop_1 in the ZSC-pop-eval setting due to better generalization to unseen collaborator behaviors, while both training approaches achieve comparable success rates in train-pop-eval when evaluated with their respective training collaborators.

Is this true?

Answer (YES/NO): NO